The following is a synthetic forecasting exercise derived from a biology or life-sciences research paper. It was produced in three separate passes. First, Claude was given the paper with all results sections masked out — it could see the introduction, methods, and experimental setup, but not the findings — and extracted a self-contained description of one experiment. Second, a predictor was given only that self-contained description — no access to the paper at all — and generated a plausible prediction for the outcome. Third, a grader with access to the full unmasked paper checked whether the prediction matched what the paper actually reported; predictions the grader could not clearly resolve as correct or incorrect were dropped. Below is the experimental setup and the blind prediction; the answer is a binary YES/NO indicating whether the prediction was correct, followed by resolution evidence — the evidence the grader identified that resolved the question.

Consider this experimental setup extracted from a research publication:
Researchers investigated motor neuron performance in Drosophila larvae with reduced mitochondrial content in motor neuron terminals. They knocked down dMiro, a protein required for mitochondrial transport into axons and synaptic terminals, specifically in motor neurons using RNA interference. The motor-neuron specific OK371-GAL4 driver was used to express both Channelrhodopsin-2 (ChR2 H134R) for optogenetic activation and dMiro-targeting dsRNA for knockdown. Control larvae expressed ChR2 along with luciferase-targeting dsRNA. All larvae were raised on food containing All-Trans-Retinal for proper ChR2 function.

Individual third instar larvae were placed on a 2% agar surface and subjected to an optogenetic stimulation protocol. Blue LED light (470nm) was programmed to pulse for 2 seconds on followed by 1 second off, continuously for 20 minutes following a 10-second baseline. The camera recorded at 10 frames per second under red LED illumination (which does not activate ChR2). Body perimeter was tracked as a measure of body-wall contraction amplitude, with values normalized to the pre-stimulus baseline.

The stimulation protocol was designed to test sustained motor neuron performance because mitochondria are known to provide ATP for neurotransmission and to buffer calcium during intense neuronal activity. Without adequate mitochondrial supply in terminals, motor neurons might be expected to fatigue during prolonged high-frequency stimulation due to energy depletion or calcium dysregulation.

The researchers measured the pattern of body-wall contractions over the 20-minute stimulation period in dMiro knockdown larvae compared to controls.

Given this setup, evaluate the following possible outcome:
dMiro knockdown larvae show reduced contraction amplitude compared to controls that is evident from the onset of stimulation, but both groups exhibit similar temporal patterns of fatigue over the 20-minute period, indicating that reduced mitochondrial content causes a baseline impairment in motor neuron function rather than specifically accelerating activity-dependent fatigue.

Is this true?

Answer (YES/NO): NO